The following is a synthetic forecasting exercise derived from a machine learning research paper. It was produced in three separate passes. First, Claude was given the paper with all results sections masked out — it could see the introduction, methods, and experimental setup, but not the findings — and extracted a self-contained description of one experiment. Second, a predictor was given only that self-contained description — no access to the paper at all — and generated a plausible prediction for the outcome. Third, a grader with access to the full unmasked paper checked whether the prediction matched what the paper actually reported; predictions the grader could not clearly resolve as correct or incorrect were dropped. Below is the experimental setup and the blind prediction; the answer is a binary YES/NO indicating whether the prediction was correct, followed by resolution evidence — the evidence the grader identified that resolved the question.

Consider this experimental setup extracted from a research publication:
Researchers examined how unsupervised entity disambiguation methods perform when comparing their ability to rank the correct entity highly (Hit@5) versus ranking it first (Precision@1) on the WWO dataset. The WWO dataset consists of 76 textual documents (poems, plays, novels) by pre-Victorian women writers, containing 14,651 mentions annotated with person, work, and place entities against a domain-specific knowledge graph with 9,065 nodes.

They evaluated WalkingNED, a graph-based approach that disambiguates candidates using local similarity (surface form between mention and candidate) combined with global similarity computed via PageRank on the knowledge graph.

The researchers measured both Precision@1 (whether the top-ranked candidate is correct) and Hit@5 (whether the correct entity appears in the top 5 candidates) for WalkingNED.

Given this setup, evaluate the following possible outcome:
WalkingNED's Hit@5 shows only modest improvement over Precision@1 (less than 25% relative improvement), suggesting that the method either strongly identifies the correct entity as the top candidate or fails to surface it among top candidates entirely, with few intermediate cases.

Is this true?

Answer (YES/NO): NO